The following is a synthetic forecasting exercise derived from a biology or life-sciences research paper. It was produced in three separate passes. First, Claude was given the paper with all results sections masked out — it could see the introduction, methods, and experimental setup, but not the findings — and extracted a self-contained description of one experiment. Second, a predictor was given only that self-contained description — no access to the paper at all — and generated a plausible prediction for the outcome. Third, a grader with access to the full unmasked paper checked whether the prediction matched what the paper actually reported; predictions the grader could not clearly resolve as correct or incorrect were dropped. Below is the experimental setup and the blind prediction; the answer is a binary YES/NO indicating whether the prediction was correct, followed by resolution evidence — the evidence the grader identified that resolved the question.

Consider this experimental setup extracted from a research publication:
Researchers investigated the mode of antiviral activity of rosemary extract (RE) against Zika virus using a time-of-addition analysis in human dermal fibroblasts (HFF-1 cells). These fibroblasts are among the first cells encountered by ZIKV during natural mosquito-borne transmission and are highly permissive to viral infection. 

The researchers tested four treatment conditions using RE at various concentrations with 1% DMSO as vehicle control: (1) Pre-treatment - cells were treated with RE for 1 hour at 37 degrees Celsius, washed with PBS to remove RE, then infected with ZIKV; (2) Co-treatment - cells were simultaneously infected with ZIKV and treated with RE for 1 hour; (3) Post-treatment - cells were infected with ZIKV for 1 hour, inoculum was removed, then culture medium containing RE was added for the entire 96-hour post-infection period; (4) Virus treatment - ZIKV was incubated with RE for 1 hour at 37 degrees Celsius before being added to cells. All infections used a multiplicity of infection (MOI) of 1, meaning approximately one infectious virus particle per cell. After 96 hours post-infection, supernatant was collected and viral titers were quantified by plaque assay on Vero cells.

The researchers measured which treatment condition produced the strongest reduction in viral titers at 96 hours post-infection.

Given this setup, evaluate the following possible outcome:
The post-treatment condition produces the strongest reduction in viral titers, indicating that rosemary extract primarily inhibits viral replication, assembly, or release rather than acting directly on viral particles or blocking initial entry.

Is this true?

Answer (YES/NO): YES